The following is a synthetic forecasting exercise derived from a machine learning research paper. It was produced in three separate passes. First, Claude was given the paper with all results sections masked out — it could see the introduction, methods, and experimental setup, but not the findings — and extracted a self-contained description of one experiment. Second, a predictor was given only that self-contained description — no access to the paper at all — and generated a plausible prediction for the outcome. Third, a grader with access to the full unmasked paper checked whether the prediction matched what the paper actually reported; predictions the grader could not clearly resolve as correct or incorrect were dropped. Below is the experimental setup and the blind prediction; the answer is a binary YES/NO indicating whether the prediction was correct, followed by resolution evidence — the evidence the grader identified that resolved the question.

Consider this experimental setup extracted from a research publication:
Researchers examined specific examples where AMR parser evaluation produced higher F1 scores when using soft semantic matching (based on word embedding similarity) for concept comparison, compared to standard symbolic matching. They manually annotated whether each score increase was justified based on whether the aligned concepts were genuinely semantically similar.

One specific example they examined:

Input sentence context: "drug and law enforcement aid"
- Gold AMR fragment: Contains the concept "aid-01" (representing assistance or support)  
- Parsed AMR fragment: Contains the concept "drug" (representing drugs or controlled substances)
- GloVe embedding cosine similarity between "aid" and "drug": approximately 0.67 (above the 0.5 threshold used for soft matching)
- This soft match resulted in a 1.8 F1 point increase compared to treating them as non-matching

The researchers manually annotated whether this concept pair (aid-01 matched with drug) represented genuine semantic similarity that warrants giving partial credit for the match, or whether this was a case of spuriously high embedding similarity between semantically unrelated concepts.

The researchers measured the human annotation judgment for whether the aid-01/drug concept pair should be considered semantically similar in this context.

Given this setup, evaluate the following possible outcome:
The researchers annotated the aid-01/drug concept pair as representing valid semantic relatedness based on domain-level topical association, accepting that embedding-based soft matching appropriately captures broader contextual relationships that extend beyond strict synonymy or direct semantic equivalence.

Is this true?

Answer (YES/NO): YES